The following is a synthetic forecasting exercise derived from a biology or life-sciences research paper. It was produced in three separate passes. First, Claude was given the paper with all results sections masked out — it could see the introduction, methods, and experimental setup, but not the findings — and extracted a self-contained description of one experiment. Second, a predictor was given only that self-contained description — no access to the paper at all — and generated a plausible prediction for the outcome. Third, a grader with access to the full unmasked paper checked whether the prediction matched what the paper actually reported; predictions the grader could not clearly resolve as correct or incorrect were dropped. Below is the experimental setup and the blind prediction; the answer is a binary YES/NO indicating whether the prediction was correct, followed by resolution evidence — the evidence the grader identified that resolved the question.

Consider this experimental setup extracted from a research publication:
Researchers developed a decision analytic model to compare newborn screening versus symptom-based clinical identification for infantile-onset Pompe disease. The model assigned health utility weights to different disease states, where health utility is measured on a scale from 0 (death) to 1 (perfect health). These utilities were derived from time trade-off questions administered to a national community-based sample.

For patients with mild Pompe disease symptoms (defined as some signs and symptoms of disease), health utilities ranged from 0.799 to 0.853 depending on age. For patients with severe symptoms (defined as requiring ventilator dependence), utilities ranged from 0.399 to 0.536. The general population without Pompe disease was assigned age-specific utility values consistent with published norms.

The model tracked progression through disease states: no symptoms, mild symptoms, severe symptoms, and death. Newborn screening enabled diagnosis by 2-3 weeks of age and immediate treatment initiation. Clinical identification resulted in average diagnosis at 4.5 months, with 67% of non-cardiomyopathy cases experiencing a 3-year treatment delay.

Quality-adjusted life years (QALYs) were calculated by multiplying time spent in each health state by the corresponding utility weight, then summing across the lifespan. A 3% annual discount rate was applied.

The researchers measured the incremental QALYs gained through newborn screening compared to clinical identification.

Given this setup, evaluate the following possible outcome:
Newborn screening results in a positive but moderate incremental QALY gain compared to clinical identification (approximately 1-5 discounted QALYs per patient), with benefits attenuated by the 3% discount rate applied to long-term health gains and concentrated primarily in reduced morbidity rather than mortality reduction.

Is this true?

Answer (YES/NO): NO